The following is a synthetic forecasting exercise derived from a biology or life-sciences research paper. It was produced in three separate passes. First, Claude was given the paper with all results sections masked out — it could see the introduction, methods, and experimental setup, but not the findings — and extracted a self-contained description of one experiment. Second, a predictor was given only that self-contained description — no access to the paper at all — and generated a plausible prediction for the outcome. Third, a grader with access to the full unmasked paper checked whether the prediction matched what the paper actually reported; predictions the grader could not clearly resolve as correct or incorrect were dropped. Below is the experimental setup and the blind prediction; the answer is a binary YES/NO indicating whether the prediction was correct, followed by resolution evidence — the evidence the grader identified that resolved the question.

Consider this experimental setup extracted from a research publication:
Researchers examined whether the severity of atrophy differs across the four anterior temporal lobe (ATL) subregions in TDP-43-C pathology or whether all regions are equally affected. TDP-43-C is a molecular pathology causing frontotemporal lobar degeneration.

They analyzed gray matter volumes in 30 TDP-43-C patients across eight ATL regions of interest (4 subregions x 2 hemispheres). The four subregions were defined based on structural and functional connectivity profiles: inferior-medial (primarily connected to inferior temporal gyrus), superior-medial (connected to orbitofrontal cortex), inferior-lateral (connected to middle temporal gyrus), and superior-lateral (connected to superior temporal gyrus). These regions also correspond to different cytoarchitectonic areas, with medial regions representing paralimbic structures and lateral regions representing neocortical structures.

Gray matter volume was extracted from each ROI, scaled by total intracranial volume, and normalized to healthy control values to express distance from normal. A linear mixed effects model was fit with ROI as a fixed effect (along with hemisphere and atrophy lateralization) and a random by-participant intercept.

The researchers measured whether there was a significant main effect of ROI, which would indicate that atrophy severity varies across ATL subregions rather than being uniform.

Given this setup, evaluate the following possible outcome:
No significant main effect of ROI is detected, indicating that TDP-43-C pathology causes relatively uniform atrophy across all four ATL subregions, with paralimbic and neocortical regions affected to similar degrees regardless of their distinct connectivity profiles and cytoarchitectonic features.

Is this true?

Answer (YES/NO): NO